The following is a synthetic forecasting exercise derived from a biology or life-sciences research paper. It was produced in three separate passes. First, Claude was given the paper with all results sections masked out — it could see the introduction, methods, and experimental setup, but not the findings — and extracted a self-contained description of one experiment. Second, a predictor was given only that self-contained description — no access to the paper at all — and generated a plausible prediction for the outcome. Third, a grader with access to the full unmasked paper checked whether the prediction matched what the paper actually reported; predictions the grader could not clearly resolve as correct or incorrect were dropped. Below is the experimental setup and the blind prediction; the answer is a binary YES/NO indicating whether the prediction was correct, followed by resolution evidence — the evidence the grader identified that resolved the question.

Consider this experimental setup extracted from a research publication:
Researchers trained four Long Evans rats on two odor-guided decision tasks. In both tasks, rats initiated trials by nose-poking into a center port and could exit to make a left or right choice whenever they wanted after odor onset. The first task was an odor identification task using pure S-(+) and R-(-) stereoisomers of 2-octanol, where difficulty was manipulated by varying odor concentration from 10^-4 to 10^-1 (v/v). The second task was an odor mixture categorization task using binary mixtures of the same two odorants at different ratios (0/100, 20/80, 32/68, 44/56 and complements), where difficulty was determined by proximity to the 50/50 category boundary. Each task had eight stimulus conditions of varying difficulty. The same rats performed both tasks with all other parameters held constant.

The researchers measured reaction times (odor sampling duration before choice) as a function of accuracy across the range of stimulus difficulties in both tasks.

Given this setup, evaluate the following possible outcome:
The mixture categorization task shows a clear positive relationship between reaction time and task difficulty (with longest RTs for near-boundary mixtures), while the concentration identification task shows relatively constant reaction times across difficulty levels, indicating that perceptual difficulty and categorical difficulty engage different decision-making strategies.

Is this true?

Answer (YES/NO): NO